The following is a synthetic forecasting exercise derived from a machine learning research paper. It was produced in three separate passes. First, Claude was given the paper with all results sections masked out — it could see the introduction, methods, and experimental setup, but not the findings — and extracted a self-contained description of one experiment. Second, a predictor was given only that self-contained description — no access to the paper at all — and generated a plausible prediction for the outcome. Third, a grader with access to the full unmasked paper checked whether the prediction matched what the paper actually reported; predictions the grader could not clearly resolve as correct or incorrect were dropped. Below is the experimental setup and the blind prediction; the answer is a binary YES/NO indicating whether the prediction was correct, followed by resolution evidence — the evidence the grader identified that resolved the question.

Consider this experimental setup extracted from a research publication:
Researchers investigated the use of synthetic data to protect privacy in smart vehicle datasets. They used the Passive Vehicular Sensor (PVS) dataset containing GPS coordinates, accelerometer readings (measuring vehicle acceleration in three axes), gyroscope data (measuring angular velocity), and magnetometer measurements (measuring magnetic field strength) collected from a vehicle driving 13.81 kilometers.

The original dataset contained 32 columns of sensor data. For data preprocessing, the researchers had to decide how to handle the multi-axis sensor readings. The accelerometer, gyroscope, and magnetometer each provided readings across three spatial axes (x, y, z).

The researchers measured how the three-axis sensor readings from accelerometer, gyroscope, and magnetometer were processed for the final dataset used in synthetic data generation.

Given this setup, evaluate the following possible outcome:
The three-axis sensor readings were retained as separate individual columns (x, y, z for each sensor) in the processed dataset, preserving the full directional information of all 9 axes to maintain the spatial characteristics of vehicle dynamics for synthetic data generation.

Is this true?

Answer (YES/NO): NO